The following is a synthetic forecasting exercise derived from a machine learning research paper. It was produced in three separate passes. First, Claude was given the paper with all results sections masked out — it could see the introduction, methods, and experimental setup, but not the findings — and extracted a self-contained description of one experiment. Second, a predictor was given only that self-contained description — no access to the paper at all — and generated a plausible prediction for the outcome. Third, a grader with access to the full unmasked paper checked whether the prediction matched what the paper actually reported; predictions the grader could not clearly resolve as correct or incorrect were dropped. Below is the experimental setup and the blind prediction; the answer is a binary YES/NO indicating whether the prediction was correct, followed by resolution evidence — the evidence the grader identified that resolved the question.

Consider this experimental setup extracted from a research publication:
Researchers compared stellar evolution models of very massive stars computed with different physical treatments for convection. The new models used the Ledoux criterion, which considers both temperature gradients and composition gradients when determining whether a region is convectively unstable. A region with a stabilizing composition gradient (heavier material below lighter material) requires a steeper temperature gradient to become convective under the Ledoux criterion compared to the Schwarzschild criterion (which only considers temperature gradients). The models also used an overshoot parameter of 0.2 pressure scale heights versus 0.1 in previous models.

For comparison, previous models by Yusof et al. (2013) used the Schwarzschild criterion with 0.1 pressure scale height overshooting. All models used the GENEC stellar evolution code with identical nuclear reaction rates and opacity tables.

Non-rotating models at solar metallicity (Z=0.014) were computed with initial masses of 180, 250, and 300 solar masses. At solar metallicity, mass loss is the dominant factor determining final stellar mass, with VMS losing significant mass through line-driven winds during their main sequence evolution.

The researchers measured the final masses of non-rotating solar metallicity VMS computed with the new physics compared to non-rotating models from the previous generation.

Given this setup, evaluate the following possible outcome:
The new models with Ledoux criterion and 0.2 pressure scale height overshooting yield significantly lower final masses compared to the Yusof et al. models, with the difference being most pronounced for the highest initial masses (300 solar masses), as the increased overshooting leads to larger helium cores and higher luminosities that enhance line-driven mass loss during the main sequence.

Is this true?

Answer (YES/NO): NO